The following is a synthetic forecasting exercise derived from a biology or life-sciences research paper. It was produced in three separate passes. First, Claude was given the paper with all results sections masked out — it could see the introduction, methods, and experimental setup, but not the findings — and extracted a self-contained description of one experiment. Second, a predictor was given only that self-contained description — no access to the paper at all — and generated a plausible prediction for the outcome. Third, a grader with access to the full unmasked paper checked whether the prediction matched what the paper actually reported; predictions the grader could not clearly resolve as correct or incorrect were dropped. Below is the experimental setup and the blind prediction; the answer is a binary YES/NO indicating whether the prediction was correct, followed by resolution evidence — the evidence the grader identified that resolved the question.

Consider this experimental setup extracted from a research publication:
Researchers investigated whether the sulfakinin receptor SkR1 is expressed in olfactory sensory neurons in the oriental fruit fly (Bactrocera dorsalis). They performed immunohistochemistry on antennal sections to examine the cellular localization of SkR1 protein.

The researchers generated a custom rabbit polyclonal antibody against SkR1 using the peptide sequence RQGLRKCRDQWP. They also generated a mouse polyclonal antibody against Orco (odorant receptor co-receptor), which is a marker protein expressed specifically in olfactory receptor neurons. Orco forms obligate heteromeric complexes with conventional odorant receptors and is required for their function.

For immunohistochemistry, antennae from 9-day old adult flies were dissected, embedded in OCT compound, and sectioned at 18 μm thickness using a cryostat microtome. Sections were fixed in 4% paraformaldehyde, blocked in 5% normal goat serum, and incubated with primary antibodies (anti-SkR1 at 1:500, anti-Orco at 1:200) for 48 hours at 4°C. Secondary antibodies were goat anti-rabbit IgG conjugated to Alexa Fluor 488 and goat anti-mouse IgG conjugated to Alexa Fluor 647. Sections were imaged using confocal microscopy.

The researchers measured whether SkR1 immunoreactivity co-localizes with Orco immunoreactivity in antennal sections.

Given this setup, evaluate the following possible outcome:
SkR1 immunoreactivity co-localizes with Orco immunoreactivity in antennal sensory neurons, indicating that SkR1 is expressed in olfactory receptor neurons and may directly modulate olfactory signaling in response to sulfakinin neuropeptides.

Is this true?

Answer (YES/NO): YES